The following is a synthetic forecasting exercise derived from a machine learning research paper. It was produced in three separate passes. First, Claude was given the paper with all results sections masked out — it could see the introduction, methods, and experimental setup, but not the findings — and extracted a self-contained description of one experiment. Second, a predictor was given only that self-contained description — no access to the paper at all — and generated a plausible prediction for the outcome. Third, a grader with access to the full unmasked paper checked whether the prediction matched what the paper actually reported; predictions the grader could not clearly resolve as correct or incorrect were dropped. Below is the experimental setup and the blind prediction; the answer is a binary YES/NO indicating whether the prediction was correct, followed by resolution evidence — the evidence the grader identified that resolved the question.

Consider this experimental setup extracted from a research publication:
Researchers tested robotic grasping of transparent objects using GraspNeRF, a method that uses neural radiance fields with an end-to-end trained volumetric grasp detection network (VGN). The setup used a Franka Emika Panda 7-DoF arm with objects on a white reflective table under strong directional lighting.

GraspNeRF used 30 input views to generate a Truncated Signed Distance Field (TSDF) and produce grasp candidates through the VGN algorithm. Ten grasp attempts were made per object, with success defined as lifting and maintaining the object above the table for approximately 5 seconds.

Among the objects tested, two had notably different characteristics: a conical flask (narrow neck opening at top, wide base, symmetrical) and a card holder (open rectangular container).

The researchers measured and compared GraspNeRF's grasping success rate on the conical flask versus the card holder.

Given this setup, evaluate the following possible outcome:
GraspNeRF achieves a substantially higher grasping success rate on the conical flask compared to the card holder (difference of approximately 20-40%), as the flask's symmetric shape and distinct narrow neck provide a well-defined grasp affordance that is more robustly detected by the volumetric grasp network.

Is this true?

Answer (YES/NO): NO